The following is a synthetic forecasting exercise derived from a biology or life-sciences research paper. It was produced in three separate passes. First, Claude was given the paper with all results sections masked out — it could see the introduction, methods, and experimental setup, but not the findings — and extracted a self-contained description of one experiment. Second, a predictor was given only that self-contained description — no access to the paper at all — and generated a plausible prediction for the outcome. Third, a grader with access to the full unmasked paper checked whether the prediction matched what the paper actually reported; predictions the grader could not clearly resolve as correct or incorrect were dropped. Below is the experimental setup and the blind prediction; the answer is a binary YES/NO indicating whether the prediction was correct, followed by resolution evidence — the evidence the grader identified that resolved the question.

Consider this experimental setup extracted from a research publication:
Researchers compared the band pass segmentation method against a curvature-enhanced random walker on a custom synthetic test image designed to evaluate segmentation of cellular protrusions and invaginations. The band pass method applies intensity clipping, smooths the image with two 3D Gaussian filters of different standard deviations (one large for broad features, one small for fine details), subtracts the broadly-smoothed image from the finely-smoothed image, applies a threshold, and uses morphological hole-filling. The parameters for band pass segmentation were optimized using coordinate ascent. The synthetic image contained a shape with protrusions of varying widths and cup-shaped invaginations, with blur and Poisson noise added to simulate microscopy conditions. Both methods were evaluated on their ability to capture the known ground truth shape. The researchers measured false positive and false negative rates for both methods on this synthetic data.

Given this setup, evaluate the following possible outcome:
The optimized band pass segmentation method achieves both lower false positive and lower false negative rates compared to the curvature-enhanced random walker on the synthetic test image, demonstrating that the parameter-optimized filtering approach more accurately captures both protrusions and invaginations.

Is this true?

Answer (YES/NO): NO